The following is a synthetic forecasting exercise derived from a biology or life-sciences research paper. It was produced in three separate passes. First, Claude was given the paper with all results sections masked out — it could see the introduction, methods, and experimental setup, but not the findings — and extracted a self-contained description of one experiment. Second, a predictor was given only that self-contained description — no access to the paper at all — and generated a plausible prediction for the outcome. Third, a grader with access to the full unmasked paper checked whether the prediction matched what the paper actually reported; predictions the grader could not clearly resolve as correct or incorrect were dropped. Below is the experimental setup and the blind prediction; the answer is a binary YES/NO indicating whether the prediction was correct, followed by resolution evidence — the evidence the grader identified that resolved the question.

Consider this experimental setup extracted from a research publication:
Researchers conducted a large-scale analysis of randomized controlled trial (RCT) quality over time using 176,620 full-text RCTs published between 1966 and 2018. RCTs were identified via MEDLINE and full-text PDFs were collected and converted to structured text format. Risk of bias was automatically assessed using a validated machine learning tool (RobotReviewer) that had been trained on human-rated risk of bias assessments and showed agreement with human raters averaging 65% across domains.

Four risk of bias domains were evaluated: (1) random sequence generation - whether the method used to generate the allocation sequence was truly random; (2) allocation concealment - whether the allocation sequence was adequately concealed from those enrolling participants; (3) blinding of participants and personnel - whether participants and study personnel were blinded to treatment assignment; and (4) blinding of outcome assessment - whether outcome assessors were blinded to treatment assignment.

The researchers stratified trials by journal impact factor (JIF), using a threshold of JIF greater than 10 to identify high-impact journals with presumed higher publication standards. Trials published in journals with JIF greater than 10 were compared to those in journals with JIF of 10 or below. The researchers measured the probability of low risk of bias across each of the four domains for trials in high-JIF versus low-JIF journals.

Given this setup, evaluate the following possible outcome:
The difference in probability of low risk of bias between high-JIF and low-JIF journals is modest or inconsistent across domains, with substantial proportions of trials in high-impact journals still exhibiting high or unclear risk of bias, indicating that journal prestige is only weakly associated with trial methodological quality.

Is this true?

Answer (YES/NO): NO